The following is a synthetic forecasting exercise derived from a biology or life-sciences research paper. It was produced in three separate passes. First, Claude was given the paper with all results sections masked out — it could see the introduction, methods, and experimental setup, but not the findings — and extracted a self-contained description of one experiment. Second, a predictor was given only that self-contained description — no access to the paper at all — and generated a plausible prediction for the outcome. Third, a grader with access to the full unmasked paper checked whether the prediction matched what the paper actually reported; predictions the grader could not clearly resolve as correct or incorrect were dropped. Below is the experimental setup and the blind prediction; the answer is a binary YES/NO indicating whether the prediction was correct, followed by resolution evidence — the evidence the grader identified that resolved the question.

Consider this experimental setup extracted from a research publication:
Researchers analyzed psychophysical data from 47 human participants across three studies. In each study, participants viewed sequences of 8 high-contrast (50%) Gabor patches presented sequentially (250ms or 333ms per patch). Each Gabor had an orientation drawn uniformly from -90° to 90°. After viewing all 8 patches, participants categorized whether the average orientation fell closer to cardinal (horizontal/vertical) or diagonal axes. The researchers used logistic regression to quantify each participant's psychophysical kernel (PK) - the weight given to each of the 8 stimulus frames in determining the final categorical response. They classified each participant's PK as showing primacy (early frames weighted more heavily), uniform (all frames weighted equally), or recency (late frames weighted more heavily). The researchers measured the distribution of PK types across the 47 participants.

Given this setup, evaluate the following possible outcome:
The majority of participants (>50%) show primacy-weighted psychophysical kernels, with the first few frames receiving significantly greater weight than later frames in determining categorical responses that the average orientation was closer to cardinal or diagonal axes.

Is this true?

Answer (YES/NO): NO